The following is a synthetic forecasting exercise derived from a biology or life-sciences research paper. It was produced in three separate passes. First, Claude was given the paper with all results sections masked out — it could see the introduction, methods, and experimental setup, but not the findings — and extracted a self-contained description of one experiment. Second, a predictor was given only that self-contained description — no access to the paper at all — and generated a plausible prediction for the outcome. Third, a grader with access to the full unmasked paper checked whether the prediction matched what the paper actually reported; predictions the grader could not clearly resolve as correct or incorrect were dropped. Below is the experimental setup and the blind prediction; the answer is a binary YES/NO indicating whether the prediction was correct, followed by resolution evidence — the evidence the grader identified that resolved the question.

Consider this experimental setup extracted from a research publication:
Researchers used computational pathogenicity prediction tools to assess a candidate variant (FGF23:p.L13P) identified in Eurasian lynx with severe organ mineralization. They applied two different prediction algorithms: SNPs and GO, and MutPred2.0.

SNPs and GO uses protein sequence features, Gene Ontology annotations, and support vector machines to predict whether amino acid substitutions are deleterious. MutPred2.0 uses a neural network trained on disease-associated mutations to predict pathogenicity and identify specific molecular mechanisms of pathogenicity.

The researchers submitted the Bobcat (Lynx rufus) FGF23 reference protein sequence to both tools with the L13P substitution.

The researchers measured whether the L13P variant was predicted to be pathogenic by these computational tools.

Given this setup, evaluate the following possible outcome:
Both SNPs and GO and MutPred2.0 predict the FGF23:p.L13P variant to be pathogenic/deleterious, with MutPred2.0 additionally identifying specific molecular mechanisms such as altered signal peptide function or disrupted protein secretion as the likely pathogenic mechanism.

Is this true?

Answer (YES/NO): NO